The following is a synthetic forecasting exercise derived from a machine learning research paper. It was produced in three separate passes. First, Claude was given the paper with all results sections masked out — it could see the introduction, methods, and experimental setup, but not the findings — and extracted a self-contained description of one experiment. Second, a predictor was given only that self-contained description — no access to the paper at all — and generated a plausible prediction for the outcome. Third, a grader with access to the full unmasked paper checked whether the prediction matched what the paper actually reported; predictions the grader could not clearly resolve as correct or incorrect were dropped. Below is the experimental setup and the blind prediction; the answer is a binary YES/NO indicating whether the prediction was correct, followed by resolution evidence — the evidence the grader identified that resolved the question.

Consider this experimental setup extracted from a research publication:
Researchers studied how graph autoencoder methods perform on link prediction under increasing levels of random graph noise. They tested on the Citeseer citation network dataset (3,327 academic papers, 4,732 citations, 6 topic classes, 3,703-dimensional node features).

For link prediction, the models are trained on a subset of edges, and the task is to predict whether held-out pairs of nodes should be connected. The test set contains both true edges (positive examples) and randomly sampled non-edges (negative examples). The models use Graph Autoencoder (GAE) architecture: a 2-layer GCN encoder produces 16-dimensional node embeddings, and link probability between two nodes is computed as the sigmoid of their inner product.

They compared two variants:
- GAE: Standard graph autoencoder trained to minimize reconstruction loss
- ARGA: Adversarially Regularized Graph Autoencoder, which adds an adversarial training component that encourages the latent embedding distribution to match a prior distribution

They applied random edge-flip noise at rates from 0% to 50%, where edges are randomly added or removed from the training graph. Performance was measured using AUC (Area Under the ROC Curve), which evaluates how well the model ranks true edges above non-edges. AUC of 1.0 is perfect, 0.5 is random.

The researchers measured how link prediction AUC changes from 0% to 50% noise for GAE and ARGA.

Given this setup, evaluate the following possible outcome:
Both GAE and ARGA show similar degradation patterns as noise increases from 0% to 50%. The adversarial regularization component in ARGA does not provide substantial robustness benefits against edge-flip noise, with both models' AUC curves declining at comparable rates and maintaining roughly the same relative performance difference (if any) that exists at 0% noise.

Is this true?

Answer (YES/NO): YES